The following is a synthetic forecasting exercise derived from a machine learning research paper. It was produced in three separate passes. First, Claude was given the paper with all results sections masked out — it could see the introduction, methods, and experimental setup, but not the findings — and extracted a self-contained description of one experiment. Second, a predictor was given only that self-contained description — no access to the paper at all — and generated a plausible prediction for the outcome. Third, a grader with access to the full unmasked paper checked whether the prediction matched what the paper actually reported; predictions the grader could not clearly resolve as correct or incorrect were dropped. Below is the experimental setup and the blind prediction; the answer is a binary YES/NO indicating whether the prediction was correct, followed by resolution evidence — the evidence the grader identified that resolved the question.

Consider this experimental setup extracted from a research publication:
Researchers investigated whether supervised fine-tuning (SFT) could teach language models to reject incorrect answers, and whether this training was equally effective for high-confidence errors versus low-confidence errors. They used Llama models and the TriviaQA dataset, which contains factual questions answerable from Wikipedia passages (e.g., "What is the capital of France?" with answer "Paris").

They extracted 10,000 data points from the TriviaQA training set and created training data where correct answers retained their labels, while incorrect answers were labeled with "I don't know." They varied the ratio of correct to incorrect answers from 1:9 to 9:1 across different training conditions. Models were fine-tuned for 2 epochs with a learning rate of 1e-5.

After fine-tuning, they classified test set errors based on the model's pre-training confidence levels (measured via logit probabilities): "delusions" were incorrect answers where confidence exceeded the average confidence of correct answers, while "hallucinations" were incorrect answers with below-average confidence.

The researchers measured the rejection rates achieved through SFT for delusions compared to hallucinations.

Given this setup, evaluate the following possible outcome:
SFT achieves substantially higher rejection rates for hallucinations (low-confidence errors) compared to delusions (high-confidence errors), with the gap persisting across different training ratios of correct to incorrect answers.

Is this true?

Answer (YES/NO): YES